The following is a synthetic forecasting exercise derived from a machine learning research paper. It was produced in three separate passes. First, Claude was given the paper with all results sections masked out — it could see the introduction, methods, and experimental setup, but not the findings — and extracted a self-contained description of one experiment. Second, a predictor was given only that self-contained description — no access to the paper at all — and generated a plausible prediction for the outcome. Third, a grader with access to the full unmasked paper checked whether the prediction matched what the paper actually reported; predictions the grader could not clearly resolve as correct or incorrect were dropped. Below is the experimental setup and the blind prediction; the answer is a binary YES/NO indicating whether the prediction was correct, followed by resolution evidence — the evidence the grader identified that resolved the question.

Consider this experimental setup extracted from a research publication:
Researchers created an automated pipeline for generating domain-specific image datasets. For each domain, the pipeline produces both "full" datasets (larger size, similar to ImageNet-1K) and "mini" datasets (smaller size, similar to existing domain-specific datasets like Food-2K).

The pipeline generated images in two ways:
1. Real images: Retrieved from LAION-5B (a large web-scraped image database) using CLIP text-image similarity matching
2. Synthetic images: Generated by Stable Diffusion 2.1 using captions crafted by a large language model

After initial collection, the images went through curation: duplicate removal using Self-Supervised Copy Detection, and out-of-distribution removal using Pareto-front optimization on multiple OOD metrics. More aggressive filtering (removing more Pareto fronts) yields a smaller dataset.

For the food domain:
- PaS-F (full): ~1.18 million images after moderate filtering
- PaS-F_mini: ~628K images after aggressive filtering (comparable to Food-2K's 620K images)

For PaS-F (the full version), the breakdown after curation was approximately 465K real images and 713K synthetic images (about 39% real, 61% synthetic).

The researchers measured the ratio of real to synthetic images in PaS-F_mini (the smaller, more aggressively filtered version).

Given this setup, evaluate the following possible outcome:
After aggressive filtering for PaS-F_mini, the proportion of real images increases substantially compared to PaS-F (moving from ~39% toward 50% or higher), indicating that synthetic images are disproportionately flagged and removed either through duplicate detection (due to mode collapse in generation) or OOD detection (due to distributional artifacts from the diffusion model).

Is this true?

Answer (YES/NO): NO